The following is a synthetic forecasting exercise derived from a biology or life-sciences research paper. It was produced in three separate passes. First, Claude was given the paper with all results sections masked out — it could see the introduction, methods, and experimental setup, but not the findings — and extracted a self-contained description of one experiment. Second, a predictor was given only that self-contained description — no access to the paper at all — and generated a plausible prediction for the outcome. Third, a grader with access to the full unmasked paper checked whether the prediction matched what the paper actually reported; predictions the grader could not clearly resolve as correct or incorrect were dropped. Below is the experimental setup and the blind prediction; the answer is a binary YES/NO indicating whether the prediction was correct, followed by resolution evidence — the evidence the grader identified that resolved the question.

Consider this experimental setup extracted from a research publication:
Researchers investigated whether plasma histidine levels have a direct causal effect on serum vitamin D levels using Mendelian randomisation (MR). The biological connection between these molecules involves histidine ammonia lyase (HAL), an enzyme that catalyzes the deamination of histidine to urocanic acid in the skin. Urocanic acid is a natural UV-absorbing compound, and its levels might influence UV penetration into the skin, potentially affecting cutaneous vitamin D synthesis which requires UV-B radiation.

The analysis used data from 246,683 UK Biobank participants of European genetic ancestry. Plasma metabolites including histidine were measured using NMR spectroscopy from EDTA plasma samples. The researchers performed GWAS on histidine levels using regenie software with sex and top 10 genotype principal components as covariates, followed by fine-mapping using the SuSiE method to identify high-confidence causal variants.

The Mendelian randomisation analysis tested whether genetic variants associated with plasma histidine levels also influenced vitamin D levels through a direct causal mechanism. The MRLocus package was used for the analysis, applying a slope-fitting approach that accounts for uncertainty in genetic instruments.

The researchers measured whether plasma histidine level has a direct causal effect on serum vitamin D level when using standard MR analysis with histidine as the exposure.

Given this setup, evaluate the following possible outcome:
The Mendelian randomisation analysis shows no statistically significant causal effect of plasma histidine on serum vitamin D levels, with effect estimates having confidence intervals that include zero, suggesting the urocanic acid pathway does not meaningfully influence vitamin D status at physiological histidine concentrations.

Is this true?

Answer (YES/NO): NO